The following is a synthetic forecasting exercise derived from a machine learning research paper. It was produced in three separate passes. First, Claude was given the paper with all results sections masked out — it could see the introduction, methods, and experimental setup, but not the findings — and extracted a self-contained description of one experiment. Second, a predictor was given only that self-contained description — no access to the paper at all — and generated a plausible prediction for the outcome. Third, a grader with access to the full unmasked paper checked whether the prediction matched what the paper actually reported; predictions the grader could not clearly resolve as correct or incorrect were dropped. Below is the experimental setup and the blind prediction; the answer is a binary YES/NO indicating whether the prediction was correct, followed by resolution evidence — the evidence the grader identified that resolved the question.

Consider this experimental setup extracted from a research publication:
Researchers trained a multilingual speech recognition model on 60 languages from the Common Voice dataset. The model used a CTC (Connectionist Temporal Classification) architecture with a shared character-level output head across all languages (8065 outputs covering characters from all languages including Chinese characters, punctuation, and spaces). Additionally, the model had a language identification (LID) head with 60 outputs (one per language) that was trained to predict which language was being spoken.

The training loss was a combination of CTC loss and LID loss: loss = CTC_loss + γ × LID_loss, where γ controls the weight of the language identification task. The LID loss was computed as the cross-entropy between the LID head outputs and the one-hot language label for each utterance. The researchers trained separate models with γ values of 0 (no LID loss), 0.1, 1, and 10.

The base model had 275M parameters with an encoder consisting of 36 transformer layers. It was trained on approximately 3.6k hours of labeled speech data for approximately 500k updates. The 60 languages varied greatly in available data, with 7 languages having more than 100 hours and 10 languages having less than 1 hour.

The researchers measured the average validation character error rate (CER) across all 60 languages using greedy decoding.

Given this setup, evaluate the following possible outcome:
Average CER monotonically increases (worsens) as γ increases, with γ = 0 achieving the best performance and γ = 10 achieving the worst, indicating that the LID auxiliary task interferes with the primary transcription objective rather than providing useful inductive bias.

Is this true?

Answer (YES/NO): NO